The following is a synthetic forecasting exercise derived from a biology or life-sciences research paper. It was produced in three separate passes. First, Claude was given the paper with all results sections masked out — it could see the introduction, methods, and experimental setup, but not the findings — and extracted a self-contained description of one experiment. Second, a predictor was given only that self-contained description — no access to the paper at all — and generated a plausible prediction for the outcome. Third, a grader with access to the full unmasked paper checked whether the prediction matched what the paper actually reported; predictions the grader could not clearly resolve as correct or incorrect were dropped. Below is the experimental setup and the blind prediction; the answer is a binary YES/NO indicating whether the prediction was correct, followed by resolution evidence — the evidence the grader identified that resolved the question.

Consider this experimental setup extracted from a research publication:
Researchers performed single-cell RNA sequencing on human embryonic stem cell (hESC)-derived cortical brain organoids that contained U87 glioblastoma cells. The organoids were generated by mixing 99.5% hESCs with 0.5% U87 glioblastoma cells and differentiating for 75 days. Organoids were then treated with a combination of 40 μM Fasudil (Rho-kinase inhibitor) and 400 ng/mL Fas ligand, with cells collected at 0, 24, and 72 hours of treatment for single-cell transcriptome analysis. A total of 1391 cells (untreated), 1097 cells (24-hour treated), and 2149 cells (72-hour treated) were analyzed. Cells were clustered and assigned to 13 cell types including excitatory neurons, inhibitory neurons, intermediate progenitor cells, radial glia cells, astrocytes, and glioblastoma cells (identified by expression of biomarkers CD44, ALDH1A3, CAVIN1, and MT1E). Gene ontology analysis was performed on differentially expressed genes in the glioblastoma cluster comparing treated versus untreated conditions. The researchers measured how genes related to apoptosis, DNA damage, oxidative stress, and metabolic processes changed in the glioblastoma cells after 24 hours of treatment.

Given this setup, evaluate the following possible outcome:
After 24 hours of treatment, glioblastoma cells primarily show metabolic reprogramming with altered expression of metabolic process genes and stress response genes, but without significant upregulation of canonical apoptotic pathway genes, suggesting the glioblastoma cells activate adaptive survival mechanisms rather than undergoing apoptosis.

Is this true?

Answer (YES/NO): NO